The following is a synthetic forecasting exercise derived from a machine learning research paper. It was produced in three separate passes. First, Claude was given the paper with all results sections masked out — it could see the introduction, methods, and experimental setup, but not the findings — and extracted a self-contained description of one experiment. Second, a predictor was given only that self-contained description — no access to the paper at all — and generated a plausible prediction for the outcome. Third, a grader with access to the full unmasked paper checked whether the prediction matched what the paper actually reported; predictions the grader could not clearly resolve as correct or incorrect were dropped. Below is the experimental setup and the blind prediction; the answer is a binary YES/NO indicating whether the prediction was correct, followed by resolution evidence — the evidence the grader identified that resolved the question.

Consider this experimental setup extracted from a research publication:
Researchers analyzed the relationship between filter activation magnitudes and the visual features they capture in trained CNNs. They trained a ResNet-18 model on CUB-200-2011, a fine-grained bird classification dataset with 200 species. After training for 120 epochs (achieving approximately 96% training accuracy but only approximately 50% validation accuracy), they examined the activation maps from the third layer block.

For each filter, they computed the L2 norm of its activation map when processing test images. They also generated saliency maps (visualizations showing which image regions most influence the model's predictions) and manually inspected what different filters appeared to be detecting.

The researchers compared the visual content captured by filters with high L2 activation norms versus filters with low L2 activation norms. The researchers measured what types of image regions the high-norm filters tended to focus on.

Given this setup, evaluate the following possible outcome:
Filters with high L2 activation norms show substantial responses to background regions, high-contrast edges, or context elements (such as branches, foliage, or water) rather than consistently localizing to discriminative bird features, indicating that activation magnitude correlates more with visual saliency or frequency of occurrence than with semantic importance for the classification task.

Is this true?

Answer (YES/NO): YES